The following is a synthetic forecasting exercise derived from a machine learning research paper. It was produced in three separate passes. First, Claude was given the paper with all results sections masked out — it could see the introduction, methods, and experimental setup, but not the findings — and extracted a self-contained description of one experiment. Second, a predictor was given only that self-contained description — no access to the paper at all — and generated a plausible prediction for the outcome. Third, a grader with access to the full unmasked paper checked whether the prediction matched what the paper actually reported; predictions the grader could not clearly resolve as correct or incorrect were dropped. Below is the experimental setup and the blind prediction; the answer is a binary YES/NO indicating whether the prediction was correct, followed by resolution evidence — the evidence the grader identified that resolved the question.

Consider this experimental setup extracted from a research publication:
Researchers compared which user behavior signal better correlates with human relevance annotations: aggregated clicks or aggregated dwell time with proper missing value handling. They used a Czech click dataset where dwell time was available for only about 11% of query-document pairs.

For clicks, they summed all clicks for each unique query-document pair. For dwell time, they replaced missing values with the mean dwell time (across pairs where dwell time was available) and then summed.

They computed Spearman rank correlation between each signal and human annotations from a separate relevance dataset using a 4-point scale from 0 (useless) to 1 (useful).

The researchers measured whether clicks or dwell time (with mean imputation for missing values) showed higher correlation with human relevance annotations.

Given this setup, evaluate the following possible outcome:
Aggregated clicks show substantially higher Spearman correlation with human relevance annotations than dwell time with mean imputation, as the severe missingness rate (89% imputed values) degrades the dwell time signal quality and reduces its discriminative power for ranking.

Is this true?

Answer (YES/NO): NO